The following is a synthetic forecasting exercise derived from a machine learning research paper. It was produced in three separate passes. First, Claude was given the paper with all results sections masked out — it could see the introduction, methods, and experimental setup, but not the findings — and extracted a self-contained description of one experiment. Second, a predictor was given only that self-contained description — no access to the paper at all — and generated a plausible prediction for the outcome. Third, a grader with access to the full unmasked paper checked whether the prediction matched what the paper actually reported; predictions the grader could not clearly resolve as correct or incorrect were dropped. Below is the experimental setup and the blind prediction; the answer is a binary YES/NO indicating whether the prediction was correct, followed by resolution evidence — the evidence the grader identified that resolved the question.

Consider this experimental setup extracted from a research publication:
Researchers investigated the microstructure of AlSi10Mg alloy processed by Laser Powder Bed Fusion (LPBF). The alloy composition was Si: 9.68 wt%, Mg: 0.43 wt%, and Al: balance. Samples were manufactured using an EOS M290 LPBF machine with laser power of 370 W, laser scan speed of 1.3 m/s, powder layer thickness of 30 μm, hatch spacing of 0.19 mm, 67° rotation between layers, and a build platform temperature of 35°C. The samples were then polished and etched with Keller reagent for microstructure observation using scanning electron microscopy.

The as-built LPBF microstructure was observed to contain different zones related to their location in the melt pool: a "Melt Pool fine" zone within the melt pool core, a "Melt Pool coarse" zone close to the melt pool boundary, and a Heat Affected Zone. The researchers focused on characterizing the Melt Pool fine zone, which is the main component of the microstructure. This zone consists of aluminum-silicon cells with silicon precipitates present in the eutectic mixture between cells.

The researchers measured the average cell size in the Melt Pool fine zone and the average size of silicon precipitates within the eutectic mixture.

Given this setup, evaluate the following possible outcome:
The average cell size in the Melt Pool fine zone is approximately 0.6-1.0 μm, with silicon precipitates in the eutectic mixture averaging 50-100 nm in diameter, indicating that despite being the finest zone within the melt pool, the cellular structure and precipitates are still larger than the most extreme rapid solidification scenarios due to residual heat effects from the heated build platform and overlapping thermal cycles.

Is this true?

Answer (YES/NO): NO